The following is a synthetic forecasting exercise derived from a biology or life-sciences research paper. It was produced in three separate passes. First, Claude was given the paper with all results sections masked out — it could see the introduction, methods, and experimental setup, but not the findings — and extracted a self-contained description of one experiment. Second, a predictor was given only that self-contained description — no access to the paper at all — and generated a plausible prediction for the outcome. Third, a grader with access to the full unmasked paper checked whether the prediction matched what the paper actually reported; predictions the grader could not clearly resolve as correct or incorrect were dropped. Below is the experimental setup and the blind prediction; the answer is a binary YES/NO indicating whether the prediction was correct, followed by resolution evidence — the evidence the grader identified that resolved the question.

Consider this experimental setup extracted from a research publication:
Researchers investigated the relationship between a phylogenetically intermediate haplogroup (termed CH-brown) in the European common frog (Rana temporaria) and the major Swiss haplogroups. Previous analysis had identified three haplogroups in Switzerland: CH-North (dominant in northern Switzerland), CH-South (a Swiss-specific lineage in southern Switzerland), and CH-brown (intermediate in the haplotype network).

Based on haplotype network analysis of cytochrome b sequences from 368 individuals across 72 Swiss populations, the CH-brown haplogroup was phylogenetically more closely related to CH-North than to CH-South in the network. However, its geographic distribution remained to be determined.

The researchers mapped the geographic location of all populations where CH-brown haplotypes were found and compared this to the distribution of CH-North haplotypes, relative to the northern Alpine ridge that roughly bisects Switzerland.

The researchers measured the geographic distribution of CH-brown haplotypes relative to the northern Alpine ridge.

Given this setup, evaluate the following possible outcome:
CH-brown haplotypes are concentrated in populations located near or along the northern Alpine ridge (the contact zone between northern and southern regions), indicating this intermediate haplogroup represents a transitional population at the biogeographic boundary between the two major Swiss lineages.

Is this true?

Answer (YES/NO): NO